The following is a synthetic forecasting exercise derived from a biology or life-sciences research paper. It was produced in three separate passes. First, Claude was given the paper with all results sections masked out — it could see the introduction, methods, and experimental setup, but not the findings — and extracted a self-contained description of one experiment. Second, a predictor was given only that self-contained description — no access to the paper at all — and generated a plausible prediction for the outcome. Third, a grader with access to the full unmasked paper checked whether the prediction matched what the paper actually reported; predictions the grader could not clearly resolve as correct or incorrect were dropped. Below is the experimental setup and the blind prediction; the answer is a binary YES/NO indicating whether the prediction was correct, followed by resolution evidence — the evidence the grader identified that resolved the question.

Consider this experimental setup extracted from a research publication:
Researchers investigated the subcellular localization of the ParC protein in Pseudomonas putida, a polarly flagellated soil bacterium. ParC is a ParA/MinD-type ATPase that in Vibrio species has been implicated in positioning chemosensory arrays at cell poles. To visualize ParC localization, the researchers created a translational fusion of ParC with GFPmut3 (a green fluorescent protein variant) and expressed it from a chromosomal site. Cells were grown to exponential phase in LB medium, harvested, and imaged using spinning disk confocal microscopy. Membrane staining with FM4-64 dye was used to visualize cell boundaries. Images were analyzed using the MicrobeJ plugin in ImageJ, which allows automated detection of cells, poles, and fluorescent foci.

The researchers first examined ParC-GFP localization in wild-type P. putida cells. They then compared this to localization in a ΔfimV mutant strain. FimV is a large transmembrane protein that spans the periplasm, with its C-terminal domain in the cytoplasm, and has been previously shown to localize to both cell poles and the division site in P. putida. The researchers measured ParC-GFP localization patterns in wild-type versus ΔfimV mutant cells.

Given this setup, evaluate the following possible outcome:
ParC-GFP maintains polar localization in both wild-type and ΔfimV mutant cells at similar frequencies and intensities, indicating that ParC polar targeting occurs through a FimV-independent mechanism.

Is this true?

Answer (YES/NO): NO